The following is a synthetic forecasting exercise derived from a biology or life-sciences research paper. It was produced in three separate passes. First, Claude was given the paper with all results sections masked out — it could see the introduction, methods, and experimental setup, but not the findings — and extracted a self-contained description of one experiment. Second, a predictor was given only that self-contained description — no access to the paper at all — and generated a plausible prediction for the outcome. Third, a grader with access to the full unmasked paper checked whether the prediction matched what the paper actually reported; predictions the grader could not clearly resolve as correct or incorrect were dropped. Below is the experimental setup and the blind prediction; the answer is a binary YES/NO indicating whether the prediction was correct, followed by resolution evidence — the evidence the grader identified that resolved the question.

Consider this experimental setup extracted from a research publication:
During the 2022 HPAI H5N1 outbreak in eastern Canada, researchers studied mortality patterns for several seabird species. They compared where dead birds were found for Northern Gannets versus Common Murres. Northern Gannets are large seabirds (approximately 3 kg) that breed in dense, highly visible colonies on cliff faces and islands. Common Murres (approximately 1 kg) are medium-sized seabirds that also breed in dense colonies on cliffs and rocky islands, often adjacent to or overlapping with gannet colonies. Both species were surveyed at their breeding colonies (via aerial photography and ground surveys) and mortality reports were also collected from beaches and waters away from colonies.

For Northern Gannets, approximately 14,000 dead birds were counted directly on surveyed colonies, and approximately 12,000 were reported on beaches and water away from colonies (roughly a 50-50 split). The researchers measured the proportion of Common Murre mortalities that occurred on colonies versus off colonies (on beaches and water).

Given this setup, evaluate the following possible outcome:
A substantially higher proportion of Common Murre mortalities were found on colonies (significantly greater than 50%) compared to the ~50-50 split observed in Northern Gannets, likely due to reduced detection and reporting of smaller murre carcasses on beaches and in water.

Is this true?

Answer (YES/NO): NO